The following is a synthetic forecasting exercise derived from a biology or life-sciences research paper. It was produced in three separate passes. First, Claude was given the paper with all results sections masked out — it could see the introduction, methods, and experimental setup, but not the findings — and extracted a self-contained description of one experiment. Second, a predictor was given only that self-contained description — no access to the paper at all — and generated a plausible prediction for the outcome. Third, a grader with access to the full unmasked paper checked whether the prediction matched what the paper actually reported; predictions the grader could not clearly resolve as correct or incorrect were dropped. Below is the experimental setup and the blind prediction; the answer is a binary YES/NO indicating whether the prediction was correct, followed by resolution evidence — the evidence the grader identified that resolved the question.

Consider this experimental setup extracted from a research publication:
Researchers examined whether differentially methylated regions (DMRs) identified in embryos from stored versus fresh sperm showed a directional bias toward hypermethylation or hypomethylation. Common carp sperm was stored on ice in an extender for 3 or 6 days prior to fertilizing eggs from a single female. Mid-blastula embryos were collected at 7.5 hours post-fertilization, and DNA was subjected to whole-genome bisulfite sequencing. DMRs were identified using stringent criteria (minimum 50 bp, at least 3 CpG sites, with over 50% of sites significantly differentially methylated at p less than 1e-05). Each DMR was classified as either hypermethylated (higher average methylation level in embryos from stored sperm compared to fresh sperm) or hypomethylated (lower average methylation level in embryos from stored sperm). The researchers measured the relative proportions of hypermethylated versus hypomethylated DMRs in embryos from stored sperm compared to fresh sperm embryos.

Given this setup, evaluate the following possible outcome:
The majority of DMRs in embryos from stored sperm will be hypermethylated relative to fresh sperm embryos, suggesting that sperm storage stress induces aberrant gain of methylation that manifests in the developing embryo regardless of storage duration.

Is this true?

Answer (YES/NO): NO